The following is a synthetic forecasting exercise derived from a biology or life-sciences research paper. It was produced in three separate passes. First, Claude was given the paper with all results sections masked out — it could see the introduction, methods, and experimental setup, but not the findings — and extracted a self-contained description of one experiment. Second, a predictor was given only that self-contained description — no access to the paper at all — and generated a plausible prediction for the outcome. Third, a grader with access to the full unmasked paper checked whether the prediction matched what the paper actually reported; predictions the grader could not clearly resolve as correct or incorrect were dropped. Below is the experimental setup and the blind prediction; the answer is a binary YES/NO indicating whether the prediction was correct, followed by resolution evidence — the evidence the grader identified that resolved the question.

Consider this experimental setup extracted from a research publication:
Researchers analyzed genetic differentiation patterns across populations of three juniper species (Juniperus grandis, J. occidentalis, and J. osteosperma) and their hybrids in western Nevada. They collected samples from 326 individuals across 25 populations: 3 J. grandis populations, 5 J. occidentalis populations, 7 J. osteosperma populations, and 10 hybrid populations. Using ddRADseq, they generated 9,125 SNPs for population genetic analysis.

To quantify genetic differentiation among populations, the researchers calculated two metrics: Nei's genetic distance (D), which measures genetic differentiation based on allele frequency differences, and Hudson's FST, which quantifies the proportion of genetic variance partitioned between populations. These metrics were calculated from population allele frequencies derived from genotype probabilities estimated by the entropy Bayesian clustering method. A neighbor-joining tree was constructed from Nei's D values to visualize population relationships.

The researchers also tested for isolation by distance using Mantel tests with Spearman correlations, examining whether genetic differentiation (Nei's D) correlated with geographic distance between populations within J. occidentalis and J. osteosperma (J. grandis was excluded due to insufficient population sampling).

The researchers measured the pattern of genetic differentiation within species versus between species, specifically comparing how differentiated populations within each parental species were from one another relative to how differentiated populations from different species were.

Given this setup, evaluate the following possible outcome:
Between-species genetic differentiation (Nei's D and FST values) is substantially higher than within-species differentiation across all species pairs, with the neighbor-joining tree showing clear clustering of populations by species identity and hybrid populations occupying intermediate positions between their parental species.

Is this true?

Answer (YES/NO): YES